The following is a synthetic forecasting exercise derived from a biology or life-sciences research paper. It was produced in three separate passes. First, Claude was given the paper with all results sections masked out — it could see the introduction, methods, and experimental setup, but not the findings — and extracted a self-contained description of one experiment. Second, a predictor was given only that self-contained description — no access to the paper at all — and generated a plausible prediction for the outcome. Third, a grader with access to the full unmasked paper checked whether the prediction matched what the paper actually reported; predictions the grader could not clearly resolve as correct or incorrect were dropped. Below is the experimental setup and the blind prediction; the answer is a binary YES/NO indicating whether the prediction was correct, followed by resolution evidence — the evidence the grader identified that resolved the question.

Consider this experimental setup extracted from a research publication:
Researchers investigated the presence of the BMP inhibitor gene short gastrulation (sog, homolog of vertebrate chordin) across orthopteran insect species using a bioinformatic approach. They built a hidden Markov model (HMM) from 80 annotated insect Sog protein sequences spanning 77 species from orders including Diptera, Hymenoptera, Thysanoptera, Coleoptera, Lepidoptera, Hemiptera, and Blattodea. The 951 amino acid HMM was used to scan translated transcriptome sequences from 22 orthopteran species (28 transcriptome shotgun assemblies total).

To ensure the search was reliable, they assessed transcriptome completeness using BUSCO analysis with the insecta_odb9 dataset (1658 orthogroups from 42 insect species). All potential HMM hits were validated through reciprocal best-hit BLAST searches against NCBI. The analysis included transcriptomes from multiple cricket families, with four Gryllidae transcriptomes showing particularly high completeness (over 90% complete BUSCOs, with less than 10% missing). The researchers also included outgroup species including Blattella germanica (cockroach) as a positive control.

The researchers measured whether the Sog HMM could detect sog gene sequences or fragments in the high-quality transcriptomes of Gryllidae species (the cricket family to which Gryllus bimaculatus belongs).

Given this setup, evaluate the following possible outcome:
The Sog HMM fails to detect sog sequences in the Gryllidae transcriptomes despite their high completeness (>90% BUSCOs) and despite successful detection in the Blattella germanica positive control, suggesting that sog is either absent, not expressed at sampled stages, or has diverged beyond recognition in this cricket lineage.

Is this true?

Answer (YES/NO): YES